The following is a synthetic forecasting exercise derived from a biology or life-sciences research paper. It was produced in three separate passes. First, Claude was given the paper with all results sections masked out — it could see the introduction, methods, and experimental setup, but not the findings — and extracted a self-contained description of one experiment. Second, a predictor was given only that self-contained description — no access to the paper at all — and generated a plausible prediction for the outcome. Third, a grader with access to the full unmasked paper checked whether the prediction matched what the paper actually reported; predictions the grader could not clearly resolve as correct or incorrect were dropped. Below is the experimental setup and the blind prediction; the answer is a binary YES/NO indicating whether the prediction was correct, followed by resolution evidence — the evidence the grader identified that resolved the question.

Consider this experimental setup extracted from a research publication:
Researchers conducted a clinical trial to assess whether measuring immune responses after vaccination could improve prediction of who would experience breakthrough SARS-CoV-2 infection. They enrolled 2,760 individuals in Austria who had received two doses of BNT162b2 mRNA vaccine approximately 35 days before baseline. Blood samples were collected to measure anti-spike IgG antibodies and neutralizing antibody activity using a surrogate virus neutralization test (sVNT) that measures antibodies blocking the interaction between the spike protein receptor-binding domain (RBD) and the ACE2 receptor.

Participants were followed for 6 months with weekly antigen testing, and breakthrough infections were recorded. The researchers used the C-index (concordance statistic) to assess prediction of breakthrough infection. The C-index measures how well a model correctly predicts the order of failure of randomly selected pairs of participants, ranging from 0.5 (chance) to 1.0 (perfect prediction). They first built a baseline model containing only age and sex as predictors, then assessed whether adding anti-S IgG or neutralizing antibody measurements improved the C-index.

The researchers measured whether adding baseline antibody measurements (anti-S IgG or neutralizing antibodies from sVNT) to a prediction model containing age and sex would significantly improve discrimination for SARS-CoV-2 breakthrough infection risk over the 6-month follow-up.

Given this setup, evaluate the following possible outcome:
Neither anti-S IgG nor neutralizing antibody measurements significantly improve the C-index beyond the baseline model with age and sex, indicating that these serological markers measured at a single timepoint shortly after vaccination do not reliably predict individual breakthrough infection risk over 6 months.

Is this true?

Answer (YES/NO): NO